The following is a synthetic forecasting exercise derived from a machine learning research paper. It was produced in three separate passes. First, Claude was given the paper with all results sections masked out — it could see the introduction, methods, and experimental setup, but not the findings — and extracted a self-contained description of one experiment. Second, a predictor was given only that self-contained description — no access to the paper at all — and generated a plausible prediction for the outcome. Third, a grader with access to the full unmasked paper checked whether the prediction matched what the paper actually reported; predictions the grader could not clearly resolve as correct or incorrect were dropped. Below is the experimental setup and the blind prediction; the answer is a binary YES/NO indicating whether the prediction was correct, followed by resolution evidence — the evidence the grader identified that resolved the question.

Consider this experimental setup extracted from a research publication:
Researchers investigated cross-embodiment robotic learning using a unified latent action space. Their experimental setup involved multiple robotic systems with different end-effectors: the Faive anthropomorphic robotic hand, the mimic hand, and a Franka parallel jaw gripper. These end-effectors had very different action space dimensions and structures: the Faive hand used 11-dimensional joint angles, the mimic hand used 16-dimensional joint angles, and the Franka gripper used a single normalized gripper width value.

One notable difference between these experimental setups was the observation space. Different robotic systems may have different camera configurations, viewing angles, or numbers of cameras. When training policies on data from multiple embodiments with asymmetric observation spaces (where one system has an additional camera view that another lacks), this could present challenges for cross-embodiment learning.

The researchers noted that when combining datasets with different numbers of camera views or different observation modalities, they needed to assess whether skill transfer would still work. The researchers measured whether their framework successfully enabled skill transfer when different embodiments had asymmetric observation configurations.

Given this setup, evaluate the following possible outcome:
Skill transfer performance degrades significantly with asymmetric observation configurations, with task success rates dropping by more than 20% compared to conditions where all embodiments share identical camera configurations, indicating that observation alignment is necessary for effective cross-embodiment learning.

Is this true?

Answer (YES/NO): NO